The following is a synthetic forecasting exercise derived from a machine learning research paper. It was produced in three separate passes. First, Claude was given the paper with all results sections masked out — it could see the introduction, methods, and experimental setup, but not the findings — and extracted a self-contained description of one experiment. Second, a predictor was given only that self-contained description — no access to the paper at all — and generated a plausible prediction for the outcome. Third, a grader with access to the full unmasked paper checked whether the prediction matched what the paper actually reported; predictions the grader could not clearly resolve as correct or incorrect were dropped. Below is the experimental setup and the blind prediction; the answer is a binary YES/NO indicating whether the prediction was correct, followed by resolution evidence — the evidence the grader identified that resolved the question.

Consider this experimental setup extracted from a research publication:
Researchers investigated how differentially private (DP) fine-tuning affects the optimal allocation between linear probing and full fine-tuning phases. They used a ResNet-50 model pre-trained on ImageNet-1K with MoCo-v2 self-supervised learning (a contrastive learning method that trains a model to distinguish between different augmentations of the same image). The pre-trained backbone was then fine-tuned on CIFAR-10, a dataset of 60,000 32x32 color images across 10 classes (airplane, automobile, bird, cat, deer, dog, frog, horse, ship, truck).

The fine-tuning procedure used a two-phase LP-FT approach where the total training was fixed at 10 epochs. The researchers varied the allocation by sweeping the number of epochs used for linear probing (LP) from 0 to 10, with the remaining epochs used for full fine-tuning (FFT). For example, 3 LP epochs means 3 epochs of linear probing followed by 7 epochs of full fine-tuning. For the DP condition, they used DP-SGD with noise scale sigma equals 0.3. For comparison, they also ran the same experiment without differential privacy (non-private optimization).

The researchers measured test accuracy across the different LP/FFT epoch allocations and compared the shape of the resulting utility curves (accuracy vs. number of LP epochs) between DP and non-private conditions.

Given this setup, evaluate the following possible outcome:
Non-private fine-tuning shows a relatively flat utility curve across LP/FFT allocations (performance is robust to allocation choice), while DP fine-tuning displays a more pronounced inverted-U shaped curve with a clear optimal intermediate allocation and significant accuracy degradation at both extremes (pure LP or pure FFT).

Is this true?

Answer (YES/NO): NO